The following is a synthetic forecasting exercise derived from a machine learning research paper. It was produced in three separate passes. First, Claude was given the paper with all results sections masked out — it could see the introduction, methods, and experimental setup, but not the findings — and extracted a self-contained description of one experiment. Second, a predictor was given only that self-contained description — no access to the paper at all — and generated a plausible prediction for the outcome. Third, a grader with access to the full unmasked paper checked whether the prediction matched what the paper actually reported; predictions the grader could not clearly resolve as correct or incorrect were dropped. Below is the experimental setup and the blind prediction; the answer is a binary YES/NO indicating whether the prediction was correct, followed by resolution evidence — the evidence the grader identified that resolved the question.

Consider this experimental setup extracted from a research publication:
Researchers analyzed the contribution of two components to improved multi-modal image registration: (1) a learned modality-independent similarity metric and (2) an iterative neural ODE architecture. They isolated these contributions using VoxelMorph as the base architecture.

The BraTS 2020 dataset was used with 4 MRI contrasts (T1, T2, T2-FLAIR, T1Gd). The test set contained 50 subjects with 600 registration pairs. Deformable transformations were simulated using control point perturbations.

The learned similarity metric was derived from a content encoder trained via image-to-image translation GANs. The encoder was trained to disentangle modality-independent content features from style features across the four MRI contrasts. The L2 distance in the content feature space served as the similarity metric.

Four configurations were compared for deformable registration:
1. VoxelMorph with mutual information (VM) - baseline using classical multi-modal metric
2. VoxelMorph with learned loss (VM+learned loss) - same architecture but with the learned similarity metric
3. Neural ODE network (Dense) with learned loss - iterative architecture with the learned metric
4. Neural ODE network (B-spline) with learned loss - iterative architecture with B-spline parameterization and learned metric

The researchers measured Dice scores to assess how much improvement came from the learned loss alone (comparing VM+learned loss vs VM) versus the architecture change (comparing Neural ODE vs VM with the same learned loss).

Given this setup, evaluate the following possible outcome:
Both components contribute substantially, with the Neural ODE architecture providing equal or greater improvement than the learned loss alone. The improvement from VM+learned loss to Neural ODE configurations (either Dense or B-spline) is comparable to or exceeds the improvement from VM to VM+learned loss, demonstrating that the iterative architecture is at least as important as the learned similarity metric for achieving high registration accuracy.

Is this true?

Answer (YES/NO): YES